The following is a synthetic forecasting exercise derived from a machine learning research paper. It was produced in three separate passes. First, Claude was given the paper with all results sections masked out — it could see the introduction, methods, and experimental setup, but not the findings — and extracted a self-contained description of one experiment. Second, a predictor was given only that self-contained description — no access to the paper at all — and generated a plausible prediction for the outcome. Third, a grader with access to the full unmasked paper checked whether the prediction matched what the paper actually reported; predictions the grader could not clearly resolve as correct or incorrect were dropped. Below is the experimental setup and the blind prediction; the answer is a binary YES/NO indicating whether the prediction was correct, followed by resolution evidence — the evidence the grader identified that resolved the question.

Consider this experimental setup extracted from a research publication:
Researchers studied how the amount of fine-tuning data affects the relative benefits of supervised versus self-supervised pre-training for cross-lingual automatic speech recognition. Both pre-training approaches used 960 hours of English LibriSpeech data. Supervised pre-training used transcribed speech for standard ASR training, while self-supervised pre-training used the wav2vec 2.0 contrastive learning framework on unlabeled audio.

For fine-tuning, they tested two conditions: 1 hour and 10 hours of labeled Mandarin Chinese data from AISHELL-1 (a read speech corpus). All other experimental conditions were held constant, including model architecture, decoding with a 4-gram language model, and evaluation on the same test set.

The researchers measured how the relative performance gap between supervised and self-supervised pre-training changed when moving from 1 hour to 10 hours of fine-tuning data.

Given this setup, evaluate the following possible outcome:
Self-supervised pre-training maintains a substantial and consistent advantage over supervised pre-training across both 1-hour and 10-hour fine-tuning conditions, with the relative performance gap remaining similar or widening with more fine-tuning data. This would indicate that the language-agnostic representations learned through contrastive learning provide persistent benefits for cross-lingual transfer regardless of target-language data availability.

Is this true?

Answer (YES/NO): NO